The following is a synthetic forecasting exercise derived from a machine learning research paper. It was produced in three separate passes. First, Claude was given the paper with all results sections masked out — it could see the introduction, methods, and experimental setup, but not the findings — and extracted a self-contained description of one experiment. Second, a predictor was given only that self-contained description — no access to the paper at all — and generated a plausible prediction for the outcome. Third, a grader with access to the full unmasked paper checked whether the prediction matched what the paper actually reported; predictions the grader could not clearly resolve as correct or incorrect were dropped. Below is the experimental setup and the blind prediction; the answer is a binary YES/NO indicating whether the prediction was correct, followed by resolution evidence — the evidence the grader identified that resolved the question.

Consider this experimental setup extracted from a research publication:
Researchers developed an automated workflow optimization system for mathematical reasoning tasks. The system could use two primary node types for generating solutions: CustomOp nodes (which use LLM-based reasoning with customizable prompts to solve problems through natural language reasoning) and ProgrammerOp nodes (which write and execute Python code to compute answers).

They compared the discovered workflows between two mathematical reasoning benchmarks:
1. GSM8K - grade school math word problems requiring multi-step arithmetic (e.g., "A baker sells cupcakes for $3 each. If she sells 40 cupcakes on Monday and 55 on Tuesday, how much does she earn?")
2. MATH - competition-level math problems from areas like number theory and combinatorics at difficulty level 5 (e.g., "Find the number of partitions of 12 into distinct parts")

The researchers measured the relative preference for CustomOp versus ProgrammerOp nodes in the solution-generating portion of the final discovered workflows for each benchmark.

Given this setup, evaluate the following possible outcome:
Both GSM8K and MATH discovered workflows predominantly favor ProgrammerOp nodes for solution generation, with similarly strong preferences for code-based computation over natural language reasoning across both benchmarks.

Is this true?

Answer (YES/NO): NO